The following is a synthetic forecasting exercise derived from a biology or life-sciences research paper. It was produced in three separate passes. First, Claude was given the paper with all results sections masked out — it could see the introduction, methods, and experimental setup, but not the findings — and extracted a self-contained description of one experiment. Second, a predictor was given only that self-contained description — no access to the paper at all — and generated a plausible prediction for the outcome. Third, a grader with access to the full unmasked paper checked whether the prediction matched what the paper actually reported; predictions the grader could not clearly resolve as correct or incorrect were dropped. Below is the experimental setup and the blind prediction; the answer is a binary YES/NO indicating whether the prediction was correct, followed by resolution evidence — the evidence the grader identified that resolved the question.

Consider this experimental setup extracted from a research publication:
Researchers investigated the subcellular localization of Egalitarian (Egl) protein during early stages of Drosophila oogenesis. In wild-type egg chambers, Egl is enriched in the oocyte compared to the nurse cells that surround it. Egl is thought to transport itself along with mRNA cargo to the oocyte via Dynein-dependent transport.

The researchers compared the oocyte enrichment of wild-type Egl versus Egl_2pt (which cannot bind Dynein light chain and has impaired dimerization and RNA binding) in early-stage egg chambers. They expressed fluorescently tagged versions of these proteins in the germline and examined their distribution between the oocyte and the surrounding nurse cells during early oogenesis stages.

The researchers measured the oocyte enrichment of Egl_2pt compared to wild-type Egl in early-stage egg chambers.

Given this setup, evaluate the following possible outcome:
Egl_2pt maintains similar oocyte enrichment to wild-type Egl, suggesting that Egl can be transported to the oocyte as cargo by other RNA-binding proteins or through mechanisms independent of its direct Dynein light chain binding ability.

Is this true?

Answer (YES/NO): NO